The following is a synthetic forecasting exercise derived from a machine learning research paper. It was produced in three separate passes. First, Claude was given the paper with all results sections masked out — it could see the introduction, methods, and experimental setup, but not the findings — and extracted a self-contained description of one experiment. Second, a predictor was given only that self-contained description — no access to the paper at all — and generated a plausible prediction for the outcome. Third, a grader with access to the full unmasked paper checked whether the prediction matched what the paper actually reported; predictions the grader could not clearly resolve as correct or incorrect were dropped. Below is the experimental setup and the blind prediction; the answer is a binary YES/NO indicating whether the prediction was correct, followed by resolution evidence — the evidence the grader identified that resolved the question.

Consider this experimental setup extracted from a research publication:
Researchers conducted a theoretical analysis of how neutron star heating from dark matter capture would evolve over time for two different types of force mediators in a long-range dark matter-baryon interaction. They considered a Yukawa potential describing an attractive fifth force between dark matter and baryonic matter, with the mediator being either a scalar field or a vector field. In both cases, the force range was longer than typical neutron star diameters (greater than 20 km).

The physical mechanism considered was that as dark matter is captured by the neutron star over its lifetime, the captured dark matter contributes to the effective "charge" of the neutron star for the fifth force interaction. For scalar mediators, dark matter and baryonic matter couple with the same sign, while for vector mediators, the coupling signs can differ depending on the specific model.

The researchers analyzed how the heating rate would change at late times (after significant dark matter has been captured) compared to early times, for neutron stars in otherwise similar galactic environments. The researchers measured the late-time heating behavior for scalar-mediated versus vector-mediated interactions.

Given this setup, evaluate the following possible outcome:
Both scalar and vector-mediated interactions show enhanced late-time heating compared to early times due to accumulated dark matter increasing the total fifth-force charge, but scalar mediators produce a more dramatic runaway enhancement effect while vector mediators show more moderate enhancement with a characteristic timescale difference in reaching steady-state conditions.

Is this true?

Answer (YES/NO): NO